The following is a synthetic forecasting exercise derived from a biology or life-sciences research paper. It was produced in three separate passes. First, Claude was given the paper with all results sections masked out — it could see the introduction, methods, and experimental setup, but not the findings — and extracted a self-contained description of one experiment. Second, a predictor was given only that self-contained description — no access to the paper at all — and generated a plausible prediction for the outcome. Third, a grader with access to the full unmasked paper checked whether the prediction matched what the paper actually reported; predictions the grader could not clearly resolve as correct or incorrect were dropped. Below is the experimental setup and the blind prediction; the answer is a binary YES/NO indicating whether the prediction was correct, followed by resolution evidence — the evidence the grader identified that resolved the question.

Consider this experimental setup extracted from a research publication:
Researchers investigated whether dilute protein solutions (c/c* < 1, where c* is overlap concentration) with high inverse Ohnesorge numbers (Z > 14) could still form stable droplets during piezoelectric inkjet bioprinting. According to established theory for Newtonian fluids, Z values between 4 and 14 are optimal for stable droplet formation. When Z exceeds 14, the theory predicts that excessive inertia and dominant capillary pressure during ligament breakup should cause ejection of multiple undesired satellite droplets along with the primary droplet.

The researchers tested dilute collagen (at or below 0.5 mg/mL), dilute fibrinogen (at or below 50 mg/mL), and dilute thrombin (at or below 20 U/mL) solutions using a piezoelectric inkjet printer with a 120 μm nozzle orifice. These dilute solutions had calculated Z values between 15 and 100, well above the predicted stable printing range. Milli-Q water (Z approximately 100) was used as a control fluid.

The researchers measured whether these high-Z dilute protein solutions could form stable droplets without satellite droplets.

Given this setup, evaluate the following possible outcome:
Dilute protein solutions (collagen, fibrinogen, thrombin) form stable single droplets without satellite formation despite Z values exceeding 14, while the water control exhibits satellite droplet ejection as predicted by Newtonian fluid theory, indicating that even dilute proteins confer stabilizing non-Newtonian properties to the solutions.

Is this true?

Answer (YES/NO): NO